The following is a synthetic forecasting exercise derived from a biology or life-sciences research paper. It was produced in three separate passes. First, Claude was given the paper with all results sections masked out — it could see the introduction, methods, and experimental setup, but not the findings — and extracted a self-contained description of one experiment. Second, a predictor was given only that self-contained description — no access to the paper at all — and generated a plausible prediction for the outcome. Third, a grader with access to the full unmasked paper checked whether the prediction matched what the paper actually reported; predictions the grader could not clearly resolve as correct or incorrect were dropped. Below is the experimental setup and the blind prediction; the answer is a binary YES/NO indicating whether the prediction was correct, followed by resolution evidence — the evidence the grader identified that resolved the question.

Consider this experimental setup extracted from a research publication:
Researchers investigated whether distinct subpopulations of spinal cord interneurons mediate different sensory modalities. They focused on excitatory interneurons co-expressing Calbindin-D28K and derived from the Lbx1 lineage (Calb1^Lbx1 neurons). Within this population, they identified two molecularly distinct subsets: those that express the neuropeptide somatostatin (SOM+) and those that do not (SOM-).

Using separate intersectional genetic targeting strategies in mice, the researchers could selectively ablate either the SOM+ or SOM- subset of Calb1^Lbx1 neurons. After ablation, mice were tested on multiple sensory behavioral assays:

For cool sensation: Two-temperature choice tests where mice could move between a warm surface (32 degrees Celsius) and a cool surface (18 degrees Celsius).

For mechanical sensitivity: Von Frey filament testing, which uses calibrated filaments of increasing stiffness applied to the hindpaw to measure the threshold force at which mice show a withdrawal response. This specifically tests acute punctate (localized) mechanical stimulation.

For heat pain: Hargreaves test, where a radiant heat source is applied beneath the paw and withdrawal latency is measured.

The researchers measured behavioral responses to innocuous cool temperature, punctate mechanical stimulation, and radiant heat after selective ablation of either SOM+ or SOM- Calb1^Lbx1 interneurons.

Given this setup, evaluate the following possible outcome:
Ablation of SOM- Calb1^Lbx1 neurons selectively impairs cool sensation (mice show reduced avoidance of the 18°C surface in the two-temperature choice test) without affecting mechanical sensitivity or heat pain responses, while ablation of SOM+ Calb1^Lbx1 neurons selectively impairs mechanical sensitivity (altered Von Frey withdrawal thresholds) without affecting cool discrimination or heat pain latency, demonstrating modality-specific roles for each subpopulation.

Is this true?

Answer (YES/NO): NO